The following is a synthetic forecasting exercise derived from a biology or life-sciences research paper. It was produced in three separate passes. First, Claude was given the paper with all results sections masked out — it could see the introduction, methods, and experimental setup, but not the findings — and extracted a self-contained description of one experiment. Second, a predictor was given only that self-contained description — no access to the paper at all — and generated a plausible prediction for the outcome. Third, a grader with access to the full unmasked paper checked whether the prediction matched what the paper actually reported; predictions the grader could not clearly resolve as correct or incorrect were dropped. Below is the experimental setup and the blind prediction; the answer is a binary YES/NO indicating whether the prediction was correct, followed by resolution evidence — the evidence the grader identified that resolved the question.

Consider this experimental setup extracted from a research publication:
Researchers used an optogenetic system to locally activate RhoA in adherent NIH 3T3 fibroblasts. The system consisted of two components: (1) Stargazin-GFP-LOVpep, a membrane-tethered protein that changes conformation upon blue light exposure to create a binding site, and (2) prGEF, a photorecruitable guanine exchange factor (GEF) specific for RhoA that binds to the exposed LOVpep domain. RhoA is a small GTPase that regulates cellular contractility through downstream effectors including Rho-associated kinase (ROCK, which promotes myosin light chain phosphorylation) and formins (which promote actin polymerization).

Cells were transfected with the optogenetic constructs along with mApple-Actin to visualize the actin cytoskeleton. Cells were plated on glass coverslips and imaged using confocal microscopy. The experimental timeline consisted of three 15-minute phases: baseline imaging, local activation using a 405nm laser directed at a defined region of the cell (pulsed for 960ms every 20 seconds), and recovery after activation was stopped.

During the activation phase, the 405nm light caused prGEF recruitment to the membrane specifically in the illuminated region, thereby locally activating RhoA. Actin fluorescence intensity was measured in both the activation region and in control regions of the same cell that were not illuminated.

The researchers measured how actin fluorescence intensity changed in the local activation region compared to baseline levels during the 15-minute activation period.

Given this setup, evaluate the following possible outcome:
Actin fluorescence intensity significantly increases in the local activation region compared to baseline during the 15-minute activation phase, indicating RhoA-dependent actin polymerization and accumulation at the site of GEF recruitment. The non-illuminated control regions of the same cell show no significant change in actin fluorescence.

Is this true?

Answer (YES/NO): YES